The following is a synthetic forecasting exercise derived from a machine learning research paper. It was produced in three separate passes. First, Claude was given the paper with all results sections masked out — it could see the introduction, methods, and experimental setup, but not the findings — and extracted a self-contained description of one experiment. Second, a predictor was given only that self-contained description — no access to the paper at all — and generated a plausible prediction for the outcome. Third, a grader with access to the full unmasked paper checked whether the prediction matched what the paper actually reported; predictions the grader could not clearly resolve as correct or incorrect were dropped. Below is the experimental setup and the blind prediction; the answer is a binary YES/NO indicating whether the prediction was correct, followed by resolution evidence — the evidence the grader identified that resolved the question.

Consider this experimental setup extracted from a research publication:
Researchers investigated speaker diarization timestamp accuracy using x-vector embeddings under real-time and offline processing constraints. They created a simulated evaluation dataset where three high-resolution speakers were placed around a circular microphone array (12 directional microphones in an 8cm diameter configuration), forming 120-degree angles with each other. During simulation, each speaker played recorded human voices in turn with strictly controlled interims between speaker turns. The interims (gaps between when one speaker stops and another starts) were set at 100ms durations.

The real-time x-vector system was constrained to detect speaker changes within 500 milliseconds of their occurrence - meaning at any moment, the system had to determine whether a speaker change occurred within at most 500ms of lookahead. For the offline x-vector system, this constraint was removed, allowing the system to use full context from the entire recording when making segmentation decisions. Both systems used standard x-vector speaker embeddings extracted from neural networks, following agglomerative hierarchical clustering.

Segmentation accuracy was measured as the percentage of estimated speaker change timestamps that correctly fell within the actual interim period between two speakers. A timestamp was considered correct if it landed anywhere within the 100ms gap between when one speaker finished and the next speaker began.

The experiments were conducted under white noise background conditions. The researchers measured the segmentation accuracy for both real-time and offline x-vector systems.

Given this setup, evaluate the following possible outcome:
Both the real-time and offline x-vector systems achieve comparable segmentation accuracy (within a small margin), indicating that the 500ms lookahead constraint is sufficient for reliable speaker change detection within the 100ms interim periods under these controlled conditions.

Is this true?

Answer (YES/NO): NO